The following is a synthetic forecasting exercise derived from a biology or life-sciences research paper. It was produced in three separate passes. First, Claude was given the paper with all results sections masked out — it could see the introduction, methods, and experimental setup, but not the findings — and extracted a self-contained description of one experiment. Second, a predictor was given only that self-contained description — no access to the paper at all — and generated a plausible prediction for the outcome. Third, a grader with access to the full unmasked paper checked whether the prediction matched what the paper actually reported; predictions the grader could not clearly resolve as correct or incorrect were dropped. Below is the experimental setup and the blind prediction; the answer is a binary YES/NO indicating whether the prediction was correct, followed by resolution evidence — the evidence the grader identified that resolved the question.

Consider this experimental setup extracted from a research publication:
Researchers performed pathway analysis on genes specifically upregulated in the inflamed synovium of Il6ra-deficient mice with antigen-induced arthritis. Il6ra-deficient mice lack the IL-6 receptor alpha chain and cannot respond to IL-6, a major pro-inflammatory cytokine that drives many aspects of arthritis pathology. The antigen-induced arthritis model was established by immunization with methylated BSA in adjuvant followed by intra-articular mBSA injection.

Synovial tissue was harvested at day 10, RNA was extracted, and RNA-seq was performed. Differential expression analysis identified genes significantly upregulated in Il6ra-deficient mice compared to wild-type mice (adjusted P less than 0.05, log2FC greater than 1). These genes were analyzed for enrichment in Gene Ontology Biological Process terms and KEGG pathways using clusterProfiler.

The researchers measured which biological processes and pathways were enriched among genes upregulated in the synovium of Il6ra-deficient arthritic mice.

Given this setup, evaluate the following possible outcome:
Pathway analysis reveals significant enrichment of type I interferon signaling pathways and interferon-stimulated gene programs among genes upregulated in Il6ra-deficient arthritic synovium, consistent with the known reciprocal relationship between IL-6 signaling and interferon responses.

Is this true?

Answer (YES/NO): NO